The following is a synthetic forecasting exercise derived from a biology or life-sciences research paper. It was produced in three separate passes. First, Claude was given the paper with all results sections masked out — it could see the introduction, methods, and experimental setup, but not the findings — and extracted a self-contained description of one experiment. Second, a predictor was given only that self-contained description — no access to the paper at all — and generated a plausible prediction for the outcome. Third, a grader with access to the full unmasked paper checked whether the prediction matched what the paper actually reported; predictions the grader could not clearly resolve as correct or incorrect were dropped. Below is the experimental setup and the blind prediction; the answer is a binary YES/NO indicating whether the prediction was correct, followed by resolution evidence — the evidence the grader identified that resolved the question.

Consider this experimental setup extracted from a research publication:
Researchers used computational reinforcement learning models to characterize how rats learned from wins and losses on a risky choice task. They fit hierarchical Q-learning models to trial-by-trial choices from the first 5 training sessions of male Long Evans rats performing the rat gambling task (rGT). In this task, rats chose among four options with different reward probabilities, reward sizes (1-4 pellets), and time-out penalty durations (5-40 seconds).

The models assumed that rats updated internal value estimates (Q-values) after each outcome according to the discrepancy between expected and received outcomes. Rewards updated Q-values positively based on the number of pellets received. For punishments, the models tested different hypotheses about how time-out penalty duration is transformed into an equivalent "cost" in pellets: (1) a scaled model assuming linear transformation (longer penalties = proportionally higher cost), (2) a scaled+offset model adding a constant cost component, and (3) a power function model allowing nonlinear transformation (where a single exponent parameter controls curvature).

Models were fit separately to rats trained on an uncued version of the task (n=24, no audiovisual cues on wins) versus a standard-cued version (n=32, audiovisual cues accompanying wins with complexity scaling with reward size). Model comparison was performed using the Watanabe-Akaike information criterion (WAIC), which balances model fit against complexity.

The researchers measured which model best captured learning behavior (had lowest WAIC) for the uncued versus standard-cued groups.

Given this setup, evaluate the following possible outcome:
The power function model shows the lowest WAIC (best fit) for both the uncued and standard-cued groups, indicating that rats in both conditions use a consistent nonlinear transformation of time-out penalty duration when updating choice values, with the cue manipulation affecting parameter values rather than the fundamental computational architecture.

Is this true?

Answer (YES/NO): NO